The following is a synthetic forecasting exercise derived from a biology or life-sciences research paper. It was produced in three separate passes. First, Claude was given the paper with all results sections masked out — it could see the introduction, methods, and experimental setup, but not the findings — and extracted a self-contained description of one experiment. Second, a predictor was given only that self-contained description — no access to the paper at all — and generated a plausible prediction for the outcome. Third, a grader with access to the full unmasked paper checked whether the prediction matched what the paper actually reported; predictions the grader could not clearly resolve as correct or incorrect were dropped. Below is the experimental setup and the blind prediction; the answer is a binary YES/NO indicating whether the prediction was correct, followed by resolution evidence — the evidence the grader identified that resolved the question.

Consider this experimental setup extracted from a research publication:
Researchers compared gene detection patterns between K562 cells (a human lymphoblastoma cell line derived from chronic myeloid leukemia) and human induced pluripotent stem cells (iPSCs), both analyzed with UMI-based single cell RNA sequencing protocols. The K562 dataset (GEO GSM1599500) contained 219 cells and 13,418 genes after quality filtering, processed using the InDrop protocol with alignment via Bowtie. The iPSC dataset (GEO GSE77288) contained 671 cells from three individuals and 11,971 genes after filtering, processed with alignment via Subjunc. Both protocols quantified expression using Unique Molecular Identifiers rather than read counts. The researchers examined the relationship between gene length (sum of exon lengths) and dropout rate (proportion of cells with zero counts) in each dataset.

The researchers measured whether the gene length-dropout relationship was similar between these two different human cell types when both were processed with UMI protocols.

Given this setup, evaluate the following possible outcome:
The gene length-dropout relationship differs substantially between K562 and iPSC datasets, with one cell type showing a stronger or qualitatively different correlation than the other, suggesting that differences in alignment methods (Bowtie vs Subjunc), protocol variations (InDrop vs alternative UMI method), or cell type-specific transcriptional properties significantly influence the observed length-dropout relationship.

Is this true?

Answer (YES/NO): NO